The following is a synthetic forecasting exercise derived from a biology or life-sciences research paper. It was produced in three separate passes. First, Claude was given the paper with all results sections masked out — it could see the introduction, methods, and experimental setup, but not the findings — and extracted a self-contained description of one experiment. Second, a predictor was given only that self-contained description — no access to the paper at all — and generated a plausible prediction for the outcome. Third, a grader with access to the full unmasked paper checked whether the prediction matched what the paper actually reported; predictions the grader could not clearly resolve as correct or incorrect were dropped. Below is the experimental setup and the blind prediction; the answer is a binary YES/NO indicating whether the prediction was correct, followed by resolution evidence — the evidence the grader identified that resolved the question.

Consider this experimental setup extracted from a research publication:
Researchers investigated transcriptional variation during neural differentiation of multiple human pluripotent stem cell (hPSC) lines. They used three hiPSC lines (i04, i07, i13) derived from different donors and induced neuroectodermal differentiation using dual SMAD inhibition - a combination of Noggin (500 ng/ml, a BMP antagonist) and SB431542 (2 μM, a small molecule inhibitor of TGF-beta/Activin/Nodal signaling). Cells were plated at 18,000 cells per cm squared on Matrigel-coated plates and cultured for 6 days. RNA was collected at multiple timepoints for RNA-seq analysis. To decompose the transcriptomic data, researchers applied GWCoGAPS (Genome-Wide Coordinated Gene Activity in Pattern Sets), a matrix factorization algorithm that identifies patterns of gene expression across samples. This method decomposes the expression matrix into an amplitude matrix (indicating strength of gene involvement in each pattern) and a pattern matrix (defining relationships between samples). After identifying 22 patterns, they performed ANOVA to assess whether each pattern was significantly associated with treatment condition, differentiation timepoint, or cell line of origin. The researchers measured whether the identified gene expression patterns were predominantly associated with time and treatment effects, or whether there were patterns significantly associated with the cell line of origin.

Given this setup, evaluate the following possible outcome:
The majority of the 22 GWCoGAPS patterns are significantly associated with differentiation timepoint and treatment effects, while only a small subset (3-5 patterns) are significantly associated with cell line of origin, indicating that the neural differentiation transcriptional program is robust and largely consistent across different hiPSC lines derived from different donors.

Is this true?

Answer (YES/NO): NO